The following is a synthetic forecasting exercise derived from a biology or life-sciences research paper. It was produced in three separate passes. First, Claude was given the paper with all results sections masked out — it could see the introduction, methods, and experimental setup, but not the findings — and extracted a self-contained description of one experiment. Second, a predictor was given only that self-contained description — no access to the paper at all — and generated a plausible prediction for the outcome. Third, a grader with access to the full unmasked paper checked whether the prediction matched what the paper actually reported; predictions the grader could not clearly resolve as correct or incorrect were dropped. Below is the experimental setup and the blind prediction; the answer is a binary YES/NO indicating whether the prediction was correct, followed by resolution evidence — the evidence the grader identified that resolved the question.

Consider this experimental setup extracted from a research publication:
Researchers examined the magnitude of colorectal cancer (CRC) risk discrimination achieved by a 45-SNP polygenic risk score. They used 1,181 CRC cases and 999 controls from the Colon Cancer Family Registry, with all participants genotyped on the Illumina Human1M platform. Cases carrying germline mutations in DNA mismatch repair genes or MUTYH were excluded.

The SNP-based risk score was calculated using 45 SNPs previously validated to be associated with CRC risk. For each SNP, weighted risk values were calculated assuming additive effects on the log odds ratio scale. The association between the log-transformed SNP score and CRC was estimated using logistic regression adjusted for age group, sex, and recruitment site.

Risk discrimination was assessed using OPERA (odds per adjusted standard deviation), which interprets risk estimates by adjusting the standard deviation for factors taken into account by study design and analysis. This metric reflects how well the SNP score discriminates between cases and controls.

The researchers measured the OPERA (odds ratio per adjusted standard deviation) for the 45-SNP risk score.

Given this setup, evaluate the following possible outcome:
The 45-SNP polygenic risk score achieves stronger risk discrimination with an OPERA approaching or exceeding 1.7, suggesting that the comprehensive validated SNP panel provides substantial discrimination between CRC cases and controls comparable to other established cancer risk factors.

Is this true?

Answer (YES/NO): NO